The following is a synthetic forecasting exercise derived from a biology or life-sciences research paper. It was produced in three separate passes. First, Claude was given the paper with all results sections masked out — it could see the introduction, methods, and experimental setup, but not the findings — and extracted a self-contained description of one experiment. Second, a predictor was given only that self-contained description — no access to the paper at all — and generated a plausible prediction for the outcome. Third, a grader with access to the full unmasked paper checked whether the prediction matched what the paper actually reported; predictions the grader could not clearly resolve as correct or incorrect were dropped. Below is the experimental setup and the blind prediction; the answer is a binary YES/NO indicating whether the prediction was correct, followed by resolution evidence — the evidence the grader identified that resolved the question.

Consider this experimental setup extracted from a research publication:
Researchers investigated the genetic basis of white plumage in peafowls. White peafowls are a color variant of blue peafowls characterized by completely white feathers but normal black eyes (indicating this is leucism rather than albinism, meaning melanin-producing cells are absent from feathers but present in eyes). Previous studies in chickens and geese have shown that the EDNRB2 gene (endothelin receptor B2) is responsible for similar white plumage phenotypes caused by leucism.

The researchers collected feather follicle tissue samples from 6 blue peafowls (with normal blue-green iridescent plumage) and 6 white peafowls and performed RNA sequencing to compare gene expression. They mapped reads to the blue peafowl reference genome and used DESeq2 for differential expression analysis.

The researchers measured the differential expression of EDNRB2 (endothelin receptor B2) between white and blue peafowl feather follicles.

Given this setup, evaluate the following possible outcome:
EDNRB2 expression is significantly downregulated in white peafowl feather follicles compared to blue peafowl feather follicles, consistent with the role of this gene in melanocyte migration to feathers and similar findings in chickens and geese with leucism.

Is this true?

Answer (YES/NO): YES